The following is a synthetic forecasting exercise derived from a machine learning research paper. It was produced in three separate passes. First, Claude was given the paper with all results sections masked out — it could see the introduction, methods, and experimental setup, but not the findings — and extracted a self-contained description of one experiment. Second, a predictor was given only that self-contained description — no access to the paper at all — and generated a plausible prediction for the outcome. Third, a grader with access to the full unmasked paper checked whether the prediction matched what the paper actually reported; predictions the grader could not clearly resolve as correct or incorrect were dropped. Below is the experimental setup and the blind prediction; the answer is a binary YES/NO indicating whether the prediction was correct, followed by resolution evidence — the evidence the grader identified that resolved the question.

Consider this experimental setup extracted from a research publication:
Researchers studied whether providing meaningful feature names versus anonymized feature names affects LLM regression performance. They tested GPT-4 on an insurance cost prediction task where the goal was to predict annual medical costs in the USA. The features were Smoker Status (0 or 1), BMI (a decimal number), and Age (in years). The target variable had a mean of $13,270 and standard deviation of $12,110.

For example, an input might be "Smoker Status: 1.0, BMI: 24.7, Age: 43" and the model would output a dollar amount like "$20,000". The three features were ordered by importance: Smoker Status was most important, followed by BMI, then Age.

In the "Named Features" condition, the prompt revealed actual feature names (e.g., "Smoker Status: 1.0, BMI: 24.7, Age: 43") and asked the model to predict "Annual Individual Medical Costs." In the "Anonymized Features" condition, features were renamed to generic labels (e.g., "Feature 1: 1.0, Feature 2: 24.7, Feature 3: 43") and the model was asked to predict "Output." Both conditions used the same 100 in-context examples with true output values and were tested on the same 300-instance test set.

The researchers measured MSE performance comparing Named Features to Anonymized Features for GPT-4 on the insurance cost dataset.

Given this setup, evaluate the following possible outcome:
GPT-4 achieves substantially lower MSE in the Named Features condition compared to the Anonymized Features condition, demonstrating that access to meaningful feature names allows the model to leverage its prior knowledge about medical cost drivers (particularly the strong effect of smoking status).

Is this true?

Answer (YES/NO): NO